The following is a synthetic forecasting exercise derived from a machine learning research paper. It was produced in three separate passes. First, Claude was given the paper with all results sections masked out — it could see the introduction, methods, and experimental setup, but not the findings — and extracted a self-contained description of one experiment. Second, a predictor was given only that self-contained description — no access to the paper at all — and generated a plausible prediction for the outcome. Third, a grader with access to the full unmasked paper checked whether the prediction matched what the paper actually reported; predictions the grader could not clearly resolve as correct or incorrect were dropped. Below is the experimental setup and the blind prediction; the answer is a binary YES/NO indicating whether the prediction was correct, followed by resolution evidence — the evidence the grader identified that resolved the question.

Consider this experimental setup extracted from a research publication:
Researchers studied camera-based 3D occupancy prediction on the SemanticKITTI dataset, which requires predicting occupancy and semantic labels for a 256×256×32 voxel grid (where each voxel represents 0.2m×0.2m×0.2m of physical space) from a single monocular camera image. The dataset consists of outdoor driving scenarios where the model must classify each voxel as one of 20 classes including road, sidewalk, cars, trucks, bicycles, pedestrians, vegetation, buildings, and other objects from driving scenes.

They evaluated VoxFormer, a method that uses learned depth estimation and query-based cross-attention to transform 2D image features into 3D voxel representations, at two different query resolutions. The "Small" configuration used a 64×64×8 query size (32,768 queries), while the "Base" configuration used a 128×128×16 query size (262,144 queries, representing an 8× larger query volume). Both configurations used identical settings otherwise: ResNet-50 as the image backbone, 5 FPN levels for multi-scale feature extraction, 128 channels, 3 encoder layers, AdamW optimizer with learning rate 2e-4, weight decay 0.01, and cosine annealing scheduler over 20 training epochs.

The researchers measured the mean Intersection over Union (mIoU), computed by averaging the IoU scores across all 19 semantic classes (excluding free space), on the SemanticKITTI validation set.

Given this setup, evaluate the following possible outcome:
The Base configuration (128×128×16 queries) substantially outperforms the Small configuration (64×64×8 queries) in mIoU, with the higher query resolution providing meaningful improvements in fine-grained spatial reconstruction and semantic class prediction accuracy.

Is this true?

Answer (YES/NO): NO